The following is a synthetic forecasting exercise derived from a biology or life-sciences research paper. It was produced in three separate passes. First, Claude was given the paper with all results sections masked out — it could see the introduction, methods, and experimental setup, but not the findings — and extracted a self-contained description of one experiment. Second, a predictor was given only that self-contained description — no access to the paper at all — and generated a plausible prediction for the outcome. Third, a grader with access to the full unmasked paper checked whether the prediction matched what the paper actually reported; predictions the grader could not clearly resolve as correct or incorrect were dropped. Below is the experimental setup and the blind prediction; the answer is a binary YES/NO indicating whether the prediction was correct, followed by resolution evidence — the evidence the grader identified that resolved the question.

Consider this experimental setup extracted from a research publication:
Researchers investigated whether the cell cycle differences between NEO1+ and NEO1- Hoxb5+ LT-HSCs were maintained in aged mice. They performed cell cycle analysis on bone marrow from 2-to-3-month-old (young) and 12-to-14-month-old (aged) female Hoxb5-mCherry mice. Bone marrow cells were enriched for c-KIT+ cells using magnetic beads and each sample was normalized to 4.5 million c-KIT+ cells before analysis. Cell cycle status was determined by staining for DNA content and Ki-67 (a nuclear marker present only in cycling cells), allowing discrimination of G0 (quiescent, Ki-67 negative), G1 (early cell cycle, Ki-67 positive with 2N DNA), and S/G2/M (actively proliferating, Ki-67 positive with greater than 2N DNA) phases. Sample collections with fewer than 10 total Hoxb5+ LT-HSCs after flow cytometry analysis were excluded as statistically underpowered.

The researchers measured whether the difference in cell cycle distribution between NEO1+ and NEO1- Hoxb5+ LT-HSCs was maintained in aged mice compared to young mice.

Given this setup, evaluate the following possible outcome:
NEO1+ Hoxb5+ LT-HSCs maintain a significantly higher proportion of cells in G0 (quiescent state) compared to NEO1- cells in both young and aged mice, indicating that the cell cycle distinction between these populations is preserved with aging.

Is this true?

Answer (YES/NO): NO